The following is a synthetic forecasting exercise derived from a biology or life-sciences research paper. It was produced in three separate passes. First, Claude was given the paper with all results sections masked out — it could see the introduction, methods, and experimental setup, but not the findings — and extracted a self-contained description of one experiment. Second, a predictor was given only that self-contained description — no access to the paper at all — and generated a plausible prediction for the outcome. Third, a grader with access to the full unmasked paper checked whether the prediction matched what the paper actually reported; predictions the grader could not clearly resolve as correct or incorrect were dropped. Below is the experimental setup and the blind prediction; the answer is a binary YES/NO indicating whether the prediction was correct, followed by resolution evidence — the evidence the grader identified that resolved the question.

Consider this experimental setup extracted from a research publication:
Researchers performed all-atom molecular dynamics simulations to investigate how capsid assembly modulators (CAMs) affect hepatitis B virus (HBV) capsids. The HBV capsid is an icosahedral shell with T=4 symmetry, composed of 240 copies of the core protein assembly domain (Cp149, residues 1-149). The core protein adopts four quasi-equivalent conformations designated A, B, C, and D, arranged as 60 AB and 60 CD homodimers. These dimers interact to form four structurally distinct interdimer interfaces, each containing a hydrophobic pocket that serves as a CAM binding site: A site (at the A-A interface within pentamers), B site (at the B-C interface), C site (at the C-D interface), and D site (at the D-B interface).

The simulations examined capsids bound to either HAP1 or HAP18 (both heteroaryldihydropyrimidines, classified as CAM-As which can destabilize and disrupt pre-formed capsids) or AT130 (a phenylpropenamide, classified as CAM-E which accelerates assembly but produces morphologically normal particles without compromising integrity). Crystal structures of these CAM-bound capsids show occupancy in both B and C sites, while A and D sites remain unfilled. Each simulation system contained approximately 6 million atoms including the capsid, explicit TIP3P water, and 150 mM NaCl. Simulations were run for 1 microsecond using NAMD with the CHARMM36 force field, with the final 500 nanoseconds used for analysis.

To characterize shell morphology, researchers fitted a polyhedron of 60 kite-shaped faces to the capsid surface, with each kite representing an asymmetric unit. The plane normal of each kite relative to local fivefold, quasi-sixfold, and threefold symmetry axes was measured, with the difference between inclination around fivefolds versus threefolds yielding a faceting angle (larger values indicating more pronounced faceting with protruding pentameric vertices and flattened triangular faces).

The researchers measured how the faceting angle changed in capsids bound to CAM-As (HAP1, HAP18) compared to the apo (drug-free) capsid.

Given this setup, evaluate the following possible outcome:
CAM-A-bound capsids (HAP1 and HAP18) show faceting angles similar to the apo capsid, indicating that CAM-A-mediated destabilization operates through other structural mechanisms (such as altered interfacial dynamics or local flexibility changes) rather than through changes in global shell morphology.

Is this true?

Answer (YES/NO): NO